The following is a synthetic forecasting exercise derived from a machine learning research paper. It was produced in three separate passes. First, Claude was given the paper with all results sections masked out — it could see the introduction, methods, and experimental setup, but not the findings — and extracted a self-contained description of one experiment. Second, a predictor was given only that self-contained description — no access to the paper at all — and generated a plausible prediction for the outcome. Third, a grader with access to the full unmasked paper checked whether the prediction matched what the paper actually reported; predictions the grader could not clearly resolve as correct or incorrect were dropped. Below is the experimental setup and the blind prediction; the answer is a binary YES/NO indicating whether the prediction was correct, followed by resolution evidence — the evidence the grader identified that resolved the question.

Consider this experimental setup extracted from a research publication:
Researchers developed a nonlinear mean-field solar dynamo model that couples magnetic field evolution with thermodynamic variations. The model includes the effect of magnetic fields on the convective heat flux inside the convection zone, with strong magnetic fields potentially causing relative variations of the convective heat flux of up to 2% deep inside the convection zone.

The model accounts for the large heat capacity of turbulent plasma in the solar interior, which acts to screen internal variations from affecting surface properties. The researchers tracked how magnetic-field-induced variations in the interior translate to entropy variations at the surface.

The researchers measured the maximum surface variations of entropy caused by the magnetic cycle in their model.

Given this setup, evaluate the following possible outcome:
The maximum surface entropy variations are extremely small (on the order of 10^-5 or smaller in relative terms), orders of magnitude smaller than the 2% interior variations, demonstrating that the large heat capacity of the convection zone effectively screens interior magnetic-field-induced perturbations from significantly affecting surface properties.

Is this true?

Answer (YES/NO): NO